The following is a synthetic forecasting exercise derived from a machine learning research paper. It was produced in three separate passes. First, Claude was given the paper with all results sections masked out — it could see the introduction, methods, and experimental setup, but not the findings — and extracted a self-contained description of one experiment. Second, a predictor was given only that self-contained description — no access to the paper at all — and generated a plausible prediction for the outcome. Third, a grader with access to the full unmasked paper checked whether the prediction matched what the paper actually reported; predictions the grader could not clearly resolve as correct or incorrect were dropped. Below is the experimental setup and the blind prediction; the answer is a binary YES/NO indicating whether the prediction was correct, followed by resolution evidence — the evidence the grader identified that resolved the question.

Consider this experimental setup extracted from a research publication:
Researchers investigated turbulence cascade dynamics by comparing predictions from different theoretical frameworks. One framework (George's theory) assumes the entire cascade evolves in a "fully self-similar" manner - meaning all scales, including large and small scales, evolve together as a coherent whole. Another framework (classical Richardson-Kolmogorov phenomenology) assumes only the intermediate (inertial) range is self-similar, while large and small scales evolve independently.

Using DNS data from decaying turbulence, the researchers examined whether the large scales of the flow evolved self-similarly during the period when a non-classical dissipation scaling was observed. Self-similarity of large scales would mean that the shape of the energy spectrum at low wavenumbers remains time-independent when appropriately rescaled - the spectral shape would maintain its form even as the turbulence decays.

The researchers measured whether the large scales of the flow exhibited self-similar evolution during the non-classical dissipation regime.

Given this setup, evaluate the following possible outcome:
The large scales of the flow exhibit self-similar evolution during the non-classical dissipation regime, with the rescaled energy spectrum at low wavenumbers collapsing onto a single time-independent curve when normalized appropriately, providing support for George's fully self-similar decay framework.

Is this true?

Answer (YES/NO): NO